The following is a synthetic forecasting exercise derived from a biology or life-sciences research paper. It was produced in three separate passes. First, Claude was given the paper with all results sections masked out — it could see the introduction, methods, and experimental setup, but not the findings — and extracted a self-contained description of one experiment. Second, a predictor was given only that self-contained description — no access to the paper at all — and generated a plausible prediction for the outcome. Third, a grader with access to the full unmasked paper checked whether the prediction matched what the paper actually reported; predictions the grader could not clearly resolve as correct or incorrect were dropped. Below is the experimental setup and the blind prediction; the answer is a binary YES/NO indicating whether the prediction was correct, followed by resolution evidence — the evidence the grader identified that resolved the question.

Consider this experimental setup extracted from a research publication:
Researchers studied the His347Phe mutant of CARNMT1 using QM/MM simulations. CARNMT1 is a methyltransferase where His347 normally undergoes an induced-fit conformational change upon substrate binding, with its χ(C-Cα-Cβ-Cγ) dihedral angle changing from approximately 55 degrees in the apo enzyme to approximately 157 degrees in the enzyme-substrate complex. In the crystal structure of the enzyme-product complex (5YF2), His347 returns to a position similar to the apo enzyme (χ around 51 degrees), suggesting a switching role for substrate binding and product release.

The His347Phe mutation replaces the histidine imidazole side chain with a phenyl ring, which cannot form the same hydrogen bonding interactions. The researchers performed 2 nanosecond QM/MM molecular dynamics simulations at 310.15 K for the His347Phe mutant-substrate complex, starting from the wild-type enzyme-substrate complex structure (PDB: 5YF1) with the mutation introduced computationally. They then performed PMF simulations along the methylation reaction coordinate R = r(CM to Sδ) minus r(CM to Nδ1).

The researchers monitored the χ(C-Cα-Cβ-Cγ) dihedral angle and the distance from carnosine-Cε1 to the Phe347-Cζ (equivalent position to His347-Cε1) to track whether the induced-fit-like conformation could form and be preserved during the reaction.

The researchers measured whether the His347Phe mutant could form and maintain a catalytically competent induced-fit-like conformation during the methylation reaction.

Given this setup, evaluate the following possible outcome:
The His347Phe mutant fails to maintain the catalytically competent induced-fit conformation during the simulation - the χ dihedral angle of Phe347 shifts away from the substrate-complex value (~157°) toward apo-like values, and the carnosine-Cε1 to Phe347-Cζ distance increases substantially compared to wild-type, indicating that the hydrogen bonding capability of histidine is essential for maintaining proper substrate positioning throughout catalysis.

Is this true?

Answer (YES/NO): NO